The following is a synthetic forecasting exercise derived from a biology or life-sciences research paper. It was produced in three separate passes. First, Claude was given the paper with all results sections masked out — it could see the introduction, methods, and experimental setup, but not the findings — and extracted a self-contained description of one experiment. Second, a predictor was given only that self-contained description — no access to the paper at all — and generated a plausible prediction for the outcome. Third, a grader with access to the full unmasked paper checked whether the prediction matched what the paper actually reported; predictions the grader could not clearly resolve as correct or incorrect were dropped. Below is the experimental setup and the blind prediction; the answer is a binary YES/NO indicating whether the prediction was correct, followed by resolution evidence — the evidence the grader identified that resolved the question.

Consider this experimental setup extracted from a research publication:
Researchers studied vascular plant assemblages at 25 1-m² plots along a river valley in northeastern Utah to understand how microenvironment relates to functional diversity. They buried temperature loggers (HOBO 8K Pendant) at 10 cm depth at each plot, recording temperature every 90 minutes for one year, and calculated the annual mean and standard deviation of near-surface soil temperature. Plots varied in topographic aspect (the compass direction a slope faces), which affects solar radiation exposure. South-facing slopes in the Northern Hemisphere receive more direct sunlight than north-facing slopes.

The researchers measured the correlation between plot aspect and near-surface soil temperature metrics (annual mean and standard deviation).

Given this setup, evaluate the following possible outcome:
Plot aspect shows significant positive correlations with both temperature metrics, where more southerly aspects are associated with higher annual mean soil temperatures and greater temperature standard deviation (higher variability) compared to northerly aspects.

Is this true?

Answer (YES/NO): YES